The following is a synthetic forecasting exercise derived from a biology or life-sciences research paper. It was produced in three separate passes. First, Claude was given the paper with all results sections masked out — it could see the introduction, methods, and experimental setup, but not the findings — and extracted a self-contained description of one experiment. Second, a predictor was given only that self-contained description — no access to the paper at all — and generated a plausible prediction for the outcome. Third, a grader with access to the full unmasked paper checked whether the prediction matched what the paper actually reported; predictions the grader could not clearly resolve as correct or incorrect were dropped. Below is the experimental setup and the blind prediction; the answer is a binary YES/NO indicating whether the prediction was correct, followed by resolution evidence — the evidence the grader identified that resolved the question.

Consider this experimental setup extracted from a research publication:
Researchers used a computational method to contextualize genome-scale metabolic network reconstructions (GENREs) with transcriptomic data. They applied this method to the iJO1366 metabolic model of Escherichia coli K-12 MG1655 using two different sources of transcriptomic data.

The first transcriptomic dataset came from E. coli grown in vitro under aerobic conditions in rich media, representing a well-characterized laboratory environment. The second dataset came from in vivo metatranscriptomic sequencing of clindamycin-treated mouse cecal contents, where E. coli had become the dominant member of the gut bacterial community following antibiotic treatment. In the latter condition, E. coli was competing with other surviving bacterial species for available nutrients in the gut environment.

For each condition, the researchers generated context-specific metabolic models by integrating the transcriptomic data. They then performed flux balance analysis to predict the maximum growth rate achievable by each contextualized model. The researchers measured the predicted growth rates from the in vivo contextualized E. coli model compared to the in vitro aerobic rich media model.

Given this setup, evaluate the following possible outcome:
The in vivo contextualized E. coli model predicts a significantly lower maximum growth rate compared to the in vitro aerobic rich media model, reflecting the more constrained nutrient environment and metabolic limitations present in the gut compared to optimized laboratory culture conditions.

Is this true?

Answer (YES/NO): YES